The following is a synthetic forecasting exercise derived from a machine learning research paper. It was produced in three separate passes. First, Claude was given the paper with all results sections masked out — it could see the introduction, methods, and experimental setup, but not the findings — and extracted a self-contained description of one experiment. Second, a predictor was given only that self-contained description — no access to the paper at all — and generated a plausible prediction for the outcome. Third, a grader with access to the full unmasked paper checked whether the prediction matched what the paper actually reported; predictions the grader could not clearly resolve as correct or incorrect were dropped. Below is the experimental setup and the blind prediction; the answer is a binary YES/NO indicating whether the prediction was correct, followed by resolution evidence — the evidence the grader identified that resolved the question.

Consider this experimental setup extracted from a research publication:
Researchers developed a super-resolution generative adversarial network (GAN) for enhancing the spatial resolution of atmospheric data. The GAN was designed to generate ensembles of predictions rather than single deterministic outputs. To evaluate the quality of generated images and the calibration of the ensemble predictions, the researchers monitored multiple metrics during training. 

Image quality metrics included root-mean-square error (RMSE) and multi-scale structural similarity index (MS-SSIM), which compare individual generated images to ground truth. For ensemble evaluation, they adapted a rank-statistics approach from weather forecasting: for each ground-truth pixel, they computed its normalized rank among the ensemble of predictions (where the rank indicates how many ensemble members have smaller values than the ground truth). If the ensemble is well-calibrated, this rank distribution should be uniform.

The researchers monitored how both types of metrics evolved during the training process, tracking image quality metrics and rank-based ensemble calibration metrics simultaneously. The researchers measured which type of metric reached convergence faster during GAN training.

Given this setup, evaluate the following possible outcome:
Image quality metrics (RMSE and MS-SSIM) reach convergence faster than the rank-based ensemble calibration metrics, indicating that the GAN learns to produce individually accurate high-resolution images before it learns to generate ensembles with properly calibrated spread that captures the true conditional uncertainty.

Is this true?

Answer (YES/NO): YES